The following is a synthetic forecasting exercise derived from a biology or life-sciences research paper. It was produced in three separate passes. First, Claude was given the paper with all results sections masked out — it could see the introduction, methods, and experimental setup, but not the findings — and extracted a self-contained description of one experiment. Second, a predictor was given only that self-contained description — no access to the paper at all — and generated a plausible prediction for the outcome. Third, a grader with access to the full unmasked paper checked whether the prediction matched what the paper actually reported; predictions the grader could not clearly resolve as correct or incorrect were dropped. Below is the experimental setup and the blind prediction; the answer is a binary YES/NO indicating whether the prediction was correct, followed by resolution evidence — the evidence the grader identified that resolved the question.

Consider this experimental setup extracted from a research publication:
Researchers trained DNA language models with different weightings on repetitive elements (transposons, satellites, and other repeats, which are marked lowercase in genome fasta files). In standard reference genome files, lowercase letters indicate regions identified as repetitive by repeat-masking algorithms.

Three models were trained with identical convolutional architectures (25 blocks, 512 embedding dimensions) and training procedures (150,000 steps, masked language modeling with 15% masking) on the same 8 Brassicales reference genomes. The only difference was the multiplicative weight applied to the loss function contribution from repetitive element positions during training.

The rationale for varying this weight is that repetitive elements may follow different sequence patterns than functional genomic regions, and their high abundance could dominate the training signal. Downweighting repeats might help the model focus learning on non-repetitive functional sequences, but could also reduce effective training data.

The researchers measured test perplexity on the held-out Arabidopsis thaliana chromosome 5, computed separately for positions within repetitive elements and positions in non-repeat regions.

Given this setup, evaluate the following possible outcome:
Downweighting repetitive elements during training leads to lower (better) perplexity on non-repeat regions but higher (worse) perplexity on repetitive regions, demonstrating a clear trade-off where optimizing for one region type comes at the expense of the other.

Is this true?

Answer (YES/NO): YES